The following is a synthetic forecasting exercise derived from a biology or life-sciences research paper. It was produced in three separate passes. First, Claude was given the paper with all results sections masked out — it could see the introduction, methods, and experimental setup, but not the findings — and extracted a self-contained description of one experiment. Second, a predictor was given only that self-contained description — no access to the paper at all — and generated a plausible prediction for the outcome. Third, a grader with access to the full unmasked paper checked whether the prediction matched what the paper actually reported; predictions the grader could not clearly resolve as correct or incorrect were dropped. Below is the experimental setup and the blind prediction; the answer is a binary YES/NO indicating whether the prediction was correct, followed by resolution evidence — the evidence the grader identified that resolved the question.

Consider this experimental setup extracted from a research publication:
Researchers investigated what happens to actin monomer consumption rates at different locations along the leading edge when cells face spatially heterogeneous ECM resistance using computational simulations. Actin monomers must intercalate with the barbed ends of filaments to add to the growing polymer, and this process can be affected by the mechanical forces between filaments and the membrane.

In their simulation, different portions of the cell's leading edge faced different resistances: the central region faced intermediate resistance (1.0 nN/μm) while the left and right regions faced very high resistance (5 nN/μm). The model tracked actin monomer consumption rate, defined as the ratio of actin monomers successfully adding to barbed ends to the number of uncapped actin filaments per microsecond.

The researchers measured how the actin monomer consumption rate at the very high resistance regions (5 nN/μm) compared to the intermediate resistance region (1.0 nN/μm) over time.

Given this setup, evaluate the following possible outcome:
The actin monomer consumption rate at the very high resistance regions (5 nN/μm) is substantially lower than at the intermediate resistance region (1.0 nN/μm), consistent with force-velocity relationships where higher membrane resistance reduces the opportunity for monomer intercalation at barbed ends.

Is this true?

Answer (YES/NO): YES